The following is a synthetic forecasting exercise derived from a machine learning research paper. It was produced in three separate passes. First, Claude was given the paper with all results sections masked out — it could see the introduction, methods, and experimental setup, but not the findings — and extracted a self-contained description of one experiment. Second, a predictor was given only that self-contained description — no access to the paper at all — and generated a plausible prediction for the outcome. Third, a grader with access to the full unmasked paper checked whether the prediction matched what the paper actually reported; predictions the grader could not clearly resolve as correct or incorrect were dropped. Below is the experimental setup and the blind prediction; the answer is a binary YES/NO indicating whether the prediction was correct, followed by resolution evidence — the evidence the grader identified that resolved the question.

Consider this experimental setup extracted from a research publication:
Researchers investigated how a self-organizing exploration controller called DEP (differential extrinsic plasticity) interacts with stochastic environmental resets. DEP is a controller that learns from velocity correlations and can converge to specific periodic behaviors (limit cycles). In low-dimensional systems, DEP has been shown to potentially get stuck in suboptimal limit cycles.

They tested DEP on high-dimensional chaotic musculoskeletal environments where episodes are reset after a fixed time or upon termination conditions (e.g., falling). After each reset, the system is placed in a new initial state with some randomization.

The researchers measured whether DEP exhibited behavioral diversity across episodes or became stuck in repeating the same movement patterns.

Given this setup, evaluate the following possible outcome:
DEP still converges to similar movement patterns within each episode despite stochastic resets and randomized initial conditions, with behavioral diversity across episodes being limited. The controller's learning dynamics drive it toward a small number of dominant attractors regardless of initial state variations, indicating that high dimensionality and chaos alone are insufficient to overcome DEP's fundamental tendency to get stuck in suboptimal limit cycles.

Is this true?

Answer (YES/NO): NO